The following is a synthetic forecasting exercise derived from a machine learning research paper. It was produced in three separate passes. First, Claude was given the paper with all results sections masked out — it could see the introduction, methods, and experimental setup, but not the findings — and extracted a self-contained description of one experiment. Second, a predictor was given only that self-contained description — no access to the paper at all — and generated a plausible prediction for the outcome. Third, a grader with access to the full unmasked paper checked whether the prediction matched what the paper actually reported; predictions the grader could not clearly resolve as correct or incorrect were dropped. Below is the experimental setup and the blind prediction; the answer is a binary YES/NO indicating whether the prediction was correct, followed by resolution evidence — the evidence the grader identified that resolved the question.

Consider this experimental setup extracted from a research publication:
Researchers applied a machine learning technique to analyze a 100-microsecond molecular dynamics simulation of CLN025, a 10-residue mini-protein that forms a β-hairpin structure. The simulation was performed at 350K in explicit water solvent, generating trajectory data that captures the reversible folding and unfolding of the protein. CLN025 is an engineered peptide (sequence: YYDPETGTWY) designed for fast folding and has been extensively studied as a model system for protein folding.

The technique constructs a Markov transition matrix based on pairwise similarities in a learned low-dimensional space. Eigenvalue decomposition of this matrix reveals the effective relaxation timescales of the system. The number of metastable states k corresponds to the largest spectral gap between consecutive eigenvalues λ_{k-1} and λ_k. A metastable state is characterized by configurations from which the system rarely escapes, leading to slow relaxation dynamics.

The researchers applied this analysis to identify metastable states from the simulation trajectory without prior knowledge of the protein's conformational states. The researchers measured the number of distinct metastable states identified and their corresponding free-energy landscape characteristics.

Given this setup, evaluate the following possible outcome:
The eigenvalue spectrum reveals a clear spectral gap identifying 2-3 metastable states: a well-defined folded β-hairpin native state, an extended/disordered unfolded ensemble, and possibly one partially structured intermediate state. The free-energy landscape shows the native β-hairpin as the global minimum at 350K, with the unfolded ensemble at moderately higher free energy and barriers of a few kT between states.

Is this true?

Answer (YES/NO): NO